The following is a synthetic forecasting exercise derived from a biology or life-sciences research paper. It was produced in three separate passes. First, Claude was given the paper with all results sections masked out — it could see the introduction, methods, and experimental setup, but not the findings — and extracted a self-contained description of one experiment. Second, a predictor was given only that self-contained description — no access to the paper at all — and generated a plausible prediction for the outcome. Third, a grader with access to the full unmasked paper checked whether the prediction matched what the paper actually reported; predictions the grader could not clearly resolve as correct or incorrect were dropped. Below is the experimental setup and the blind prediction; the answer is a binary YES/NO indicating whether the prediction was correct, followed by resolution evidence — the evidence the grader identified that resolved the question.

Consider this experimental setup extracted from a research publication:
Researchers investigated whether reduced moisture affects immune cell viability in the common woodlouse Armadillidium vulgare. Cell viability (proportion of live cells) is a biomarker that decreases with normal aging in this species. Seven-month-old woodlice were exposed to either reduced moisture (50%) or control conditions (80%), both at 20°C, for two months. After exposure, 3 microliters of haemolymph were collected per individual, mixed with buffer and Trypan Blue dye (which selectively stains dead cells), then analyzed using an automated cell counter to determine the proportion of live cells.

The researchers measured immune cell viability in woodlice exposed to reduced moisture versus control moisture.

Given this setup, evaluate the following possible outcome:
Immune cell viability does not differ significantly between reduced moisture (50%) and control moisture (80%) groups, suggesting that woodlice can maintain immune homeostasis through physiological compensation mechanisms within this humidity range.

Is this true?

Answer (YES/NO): NO